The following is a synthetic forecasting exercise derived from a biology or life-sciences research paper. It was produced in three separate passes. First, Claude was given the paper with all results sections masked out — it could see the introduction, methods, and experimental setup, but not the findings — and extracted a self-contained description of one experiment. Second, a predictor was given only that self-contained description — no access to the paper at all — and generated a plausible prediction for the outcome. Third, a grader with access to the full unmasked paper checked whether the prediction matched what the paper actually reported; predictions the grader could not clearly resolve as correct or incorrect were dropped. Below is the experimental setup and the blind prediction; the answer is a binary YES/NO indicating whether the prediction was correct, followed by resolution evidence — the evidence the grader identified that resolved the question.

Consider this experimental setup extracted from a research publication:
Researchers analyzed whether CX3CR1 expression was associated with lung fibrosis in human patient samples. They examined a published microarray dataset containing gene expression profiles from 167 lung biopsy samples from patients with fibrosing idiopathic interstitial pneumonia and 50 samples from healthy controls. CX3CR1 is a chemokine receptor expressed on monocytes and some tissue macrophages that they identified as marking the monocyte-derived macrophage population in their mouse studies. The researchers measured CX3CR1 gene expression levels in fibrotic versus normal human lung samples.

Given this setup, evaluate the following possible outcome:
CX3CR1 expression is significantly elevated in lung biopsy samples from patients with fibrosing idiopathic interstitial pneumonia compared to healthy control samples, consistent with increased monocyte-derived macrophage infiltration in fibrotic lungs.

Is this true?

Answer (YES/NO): YES